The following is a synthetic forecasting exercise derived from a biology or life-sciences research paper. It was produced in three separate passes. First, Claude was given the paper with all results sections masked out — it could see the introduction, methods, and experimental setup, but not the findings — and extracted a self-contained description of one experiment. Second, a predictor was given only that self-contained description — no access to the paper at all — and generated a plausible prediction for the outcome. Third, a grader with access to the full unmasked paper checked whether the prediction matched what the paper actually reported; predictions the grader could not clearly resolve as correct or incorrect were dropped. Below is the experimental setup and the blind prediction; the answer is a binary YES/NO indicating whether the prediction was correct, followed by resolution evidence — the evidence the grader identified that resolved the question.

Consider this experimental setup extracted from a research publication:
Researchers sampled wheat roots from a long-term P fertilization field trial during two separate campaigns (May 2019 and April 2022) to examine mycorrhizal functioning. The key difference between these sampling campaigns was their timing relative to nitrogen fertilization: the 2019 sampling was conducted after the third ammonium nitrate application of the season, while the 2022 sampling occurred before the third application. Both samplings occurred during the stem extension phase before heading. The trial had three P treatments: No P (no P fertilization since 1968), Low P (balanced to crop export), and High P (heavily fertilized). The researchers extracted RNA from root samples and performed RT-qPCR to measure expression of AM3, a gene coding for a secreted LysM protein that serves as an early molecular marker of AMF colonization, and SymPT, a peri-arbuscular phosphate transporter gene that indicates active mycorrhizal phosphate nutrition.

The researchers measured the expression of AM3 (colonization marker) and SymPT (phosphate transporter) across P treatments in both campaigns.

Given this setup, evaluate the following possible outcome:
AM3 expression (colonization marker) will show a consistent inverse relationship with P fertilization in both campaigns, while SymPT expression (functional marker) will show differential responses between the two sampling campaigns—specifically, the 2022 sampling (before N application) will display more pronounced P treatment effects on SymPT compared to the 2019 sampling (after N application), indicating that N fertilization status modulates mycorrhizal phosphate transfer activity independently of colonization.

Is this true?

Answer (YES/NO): NO